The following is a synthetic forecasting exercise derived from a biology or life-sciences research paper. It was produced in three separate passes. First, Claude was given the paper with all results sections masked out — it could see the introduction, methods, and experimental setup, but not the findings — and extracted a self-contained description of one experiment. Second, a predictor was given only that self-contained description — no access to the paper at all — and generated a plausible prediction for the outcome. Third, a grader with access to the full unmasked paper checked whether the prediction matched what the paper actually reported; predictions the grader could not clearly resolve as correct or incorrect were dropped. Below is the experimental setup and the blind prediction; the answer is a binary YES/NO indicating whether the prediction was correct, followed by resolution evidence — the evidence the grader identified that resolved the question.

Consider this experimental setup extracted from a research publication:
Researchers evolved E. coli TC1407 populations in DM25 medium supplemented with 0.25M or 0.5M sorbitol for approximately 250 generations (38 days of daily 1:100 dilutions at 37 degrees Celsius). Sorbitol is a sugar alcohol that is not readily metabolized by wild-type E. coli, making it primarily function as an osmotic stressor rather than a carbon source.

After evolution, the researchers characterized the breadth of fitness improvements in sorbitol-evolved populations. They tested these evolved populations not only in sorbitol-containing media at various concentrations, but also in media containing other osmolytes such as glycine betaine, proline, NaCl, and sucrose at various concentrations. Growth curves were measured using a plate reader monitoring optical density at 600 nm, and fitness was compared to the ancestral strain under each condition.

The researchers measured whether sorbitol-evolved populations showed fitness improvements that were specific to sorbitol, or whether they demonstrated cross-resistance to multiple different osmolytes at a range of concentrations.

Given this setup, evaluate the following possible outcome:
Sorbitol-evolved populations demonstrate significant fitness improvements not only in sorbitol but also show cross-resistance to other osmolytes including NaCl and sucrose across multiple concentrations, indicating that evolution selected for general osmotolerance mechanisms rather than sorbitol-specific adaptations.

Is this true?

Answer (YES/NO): YES